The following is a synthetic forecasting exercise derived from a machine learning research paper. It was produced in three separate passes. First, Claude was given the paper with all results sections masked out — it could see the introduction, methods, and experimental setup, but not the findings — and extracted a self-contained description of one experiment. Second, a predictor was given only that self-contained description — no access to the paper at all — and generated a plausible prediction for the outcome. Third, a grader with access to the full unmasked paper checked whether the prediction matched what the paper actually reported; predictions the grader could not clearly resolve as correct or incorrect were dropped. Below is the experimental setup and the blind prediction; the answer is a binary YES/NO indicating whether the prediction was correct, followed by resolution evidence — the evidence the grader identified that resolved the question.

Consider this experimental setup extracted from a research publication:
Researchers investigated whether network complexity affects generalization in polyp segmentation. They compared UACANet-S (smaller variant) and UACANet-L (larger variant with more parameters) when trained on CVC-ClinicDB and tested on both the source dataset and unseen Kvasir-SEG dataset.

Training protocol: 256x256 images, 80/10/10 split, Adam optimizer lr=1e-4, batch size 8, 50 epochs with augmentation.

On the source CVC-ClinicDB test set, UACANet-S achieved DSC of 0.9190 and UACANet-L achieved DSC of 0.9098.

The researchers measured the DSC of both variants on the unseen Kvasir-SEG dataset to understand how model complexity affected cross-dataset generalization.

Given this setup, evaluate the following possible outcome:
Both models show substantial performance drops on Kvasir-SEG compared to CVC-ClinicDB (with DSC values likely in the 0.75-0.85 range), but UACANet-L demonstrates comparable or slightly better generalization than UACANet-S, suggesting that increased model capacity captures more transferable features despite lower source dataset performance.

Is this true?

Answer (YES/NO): NO